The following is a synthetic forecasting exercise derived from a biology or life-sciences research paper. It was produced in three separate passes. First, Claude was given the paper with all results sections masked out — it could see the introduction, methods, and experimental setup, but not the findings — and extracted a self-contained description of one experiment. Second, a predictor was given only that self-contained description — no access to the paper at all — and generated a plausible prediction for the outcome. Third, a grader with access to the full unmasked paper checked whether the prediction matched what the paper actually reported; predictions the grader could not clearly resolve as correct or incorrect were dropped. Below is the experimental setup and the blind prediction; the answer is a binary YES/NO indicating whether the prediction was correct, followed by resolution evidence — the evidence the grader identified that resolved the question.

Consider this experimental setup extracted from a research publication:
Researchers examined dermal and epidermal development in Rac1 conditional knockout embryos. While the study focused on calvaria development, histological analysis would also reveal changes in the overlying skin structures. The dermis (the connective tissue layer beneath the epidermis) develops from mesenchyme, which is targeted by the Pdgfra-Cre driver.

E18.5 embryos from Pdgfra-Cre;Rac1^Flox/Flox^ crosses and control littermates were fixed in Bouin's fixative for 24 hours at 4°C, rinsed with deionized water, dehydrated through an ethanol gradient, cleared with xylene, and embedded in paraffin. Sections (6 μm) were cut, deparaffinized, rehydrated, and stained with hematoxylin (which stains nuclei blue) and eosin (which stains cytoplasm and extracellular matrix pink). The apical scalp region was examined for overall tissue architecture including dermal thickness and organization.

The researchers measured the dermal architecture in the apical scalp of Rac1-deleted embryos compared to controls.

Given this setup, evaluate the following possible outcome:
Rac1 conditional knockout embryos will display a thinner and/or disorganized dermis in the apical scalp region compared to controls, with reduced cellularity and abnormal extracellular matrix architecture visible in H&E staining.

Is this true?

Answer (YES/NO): YES